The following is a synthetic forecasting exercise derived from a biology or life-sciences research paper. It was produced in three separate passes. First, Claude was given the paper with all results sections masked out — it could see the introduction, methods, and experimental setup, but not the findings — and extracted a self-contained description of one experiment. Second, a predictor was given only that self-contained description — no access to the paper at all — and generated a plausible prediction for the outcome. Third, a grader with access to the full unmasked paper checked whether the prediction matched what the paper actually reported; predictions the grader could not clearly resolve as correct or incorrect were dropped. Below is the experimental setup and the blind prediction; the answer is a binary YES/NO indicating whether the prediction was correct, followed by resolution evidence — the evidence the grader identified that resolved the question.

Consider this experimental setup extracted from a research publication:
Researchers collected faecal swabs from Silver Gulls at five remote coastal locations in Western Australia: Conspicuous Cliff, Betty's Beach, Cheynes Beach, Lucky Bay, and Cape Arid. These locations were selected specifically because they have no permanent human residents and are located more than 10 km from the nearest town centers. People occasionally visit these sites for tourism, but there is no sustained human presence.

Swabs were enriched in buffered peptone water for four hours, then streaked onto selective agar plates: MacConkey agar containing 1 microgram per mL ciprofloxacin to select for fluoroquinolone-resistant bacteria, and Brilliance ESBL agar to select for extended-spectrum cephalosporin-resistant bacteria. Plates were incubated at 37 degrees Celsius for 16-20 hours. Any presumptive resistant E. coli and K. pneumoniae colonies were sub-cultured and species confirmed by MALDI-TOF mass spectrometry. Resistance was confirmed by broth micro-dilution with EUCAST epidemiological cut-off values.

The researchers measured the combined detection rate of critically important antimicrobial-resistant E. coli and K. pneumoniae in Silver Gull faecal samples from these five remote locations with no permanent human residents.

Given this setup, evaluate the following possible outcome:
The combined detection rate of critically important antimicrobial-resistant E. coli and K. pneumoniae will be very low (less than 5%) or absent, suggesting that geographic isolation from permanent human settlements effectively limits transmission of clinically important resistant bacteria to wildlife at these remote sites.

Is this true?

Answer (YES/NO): YES